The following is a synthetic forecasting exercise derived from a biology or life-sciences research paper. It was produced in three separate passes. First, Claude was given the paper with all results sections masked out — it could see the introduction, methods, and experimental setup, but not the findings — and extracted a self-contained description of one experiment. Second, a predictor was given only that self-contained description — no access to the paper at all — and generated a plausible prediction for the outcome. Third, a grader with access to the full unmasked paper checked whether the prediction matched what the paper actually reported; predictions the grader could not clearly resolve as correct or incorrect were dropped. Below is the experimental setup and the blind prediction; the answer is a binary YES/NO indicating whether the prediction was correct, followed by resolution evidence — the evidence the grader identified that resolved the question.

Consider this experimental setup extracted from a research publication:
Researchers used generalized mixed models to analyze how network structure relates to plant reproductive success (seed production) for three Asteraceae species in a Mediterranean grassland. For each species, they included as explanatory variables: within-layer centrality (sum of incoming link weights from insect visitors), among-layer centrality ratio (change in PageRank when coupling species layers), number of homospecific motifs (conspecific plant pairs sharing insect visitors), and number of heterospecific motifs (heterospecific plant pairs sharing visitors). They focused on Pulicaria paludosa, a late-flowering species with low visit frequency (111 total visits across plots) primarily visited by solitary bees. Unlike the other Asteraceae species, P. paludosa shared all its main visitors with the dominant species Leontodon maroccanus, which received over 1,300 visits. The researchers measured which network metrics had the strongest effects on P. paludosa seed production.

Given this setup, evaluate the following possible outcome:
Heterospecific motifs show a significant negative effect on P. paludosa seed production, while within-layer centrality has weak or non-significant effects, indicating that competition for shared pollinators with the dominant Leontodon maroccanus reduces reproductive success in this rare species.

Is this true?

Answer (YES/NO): NO